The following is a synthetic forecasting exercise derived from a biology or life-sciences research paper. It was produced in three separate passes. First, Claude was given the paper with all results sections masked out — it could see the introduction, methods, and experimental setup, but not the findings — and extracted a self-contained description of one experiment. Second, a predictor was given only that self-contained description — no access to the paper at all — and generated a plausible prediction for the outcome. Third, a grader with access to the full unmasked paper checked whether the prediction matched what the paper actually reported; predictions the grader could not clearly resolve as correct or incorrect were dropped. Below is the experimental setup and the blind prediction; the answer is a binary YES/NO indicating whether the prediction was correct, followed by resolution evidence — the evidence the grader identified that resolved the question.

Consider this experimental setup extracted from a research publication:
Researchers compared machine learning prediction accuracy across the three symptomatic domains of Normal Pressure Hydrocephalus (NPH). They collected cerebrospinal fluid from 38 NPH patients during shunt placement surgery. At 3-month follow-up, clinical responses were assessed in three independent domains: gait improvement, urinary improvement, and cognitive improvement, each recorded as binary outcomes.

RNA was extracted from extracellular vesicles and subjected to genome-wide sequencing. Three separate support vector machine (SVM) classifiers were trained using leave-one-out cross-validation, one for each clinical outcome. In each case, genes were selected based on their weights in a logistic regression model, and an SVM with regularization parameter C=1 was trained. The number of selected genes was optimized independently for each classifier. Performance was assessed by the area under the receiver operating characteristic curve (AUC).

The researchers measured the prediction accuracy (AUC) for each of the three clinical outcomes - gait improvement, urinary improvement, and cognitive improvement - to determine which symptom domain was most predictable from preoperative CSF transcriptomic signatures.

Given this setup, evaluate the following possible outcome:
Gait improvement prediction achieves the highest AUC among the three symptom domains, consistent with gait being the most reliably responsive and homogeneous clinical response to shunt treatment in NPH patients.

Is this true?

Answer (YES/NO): NO